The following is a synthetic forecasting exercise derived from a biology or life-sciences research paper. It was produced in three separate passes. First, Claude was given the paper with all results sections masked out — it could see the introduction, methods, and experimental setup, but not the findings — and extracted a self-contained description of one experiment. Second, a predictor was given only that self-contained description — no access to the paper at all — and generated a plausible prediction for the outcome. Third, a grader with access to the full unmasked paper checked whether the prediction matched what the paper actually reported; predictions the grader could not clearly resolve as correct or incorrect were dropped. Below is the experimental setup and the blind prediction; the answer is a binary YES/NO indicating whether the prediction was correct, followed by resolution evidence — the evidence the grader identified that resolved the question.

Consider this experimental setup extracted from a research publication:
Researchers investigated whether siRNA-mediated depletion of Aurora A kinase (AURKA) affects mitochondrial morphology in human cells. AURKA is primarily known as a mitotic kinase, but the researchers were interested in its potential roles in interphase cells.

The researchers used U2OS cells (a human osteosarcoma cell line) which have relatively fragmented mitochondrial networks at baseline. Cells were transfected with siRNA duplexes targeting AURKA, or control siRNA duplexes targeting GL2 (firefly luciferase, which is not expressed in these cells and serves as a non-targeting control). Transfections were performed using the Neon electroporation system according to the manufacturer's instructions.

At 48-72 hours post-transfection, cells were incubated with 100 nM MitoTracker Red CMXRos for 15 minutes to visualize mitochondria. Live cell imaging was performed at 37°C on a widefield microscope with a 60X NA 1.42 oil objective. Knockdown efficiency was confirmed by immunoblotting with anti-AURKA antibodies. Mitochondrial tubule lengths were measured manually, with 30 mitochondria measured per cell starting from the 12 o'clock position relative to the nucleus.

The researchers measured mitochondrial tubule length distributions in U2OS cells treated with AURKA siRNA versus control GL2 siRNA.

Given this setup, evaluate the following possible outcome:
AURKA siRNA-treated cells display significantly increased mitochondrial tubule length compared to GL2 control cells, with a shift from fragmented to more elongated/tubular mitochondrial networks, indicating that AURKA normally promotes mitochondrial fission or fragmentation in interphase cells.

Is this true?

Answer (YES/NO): YES